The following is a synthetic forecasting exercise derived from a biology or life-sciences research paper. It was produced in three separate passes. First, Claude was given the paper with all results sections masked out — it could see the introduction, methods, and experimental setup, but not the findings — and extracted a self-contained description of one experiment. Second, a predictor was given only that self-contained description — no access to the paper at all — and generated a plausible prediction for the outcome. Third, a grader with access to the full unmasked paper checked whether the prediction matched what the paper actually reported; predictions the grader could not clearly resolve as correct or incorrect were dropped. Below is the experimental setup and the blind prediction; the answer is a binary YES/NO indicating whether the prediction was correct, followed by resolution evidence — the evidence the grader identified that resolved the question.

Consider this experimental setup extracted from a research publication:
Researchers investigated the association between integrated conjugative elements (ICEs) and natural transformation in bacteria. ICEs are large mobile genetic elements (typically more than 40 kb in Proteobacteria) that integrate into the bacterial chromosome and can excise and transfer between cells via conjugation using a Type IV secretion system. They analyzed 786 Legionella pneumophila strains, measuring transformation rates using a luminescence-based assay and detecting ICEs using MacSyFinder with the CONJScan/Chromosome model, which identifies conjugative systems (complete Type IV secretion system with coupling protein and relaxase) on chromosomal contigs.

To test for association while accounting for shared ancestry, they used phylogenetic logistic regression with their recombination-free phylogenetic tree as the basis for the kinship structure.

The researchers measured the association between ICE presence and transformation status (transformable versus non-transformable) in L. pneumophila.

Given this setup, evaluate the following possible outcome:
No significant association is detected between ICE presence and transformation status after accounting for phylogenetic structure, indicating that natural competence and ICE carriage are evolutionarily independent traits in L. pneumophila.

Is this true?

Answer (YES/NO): NO